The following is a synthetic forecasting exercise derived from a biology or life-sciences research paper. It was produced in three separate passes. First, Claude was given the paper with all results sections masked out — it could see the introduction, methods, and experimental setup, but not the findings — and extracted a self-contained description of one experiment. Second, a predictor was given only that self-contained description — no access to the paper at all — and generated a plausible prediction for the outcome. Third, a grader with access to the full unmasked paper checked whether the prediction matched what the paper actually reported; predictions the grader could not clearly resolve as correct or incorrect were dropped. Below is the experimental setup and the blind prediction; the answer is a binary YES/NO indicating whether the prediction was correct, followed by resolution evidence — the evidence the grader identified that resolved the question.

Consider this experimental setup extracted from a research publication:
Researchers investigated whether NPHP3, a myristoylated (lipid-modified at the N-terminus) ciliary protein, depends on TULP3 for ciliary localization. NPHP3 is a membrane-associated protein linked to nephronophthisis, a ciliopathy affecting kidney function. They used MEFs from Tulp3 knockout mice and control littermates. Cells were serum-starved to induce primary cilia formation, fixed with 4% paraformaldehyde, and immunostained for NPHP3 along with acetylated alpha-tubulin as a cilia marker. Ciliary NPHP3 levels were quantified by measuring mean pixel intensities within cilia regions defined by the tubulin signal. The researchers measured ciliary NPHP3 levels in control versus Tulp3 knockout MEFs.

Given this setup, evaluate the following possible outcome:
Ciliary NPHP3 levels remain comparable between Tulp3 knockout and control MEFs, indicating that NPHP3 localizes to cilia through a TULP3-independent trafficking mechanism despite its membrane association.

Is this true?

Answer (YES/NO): NO